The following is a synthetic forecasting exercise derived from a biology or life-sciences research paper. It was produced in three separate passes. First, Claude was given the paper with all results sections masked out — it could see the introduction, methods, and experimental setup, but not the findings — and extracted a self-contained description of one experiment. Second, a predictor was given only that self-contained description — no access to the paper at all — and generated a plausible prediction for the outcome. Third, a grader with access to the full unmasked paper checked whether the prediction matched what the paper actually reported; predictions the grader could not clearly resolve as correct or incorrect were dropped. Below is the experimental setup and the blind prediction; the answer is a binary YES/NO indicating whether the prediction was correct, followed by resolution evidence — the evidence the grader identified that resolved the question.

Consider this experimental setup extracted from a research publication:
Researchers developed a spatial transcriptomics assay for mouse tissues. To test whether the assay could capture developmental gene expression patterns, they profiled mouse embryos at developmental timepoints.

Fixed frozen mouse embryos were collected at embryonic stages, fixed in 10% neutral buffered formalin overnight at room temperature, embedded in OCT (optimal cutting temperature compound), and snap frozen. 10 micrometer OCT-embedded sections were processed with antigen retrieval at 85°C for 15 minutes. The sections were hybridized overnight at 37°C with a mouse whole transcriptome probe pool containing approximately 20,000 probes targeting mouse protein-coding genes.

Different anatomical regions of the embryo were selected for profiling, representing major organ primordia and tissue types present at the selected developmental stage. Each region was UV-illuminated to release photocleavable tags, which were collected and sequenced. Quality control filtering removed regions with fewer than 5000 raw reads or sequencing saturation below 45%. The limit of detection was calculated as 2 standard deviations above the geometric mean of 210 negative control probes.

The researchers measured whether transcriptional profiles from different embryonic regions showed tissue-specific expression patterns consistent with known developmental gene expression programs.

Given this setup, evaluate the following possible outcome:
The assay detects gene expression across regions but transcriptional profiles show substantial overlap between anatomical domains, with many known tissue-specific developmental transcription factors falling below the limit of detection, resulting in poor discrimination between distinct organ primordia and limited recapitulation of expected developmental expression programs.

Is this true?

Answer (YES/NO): NO